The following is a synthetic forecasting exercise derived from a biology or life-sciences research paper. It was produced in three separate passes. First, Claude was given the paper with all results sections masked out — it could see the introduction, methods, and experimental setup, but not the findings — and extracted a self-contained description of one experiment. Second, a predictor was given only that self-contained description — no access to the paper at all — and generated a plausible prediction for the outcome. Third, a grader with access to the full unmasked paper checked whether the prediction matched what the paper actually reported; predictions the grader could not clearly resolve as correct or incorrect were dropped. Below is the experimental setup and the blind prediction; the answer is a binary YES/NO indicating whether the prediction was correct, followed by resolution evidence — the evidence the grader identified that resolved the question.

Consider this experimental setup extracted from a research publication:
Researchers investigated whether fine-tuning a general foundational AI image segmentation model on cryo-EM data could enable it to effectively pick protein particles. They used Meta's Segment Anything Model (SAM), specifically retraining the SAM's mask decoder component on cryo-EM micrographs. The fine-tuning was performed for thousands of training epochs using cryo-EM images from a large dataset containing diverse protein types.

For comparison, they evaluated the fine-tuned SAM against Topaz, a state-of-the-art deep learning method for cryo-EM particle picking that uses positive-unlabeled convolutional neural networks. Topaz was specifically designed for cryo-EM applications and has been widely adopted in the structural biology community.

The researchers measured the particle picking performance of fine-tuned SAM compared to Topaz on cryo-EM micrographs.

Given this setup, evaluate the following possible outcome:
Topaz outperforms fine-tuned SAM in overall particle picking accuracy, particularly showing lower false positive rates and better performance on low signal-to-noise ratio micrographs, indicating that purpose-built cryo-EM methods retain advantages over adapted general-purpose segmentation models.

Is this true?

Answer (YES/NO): NO